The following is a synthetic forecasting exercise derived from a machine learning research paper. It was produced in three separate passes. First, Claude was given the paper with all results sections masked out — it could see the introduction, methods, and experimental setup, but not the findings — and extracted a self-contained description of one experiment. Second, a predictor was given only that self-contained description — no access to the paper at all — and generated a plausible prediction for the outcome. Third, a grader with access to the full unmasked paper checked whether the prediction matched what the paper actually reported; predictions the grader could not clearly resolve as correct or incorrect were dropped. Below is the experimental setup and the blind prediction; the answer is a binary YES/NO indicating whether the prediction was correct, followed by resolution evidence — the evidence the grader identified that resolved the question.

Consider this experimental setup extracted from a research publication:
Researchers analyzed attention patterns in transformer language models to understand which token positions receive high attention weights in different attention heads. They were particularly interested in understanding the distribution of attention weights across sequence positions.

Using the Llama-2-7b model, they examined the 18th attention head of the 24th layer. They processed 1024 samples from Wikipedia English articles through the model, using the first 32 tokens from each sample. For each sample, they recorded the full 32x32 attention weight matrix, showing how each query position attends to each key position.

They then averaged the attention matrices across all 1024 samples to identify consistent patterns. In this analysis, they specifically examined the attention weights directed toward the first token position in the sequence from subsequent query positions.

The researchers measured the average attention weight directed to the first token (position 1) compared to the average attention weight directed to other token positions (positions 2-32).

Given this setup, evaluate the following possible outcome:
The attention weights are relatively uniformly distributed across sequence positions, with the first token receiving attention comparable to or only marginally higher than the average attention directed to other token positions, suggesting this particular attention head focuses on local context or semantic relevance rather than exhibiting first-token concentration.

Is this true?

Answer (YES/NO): NO